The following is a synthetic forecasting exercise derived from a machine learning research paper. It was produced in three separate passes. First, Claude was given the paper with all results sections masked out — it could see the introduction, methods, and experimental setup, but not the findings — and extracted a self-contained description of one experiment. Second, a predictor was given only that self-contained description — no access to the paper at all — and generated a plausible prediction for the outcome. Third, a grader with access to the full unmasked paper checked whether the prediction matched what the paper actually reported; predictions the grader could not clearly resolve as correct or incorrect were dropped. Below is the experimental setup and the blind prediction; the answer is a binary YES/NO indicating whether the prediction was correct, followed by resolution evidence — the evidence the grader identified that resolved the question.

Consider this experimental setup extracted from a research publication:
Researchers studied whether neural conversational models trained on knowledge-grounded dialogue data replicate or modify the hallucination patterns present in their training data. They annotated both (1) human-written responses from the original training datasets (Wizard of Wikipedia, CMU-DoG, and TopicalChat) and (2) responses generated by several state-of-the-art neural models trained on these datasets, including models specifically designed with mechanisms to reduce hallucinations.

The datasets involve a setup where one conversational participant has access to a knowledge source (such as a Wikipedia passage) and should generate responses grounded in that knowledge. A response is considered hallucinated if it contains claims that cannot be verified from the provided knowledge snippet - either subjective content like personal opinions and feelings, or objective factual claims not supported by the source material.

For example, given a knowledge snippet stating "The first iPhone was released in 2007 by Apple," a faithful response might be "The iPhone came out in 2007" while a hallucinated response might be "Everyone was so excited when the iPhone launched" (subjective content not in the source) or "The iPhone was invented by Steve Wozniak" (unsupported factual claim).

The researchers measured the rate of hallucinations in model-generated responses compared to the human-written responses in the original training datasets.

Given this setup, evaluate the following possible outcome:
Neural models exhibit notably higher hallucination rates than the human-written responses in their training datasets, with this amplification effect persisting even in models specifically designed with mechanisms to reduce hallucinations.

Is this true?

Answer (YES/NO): NO